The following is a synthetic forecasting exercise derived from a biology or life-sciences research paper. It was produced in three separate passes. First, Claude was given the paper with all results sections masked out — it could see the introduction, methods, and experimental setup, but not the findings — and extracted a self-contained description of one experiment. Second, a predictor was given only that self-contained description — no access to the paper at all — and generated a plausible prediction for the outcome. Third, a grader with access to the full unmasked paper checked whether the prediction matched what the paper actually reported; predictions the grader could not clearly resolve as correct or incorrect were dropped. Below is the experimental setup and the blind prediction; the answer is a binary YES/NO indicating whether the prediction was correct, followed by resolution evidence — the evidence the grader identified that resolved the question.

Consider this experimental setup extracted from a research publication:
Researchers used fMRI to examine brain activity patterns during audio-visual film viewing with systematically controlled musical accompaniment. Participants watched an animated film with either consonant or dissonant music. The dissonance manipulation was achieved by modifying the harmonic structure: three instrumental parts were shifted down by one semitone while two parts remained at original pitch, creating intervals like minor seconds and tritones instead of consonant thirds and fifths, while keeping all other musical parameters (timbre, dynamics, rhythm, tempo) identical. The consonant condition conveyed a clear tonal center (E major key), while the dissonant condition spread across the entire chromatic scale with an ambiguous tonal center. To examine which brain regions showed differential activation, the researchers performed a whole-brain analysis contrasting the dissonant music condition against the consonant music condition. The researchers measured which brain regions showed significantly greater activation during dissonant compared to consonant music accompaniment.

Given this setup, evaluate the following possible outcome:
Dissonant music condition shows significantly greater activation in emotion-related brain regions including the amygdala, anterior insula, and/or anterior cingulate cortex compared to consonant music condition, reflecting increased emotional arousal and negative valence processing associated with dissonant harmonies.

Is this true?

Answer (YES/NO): NO